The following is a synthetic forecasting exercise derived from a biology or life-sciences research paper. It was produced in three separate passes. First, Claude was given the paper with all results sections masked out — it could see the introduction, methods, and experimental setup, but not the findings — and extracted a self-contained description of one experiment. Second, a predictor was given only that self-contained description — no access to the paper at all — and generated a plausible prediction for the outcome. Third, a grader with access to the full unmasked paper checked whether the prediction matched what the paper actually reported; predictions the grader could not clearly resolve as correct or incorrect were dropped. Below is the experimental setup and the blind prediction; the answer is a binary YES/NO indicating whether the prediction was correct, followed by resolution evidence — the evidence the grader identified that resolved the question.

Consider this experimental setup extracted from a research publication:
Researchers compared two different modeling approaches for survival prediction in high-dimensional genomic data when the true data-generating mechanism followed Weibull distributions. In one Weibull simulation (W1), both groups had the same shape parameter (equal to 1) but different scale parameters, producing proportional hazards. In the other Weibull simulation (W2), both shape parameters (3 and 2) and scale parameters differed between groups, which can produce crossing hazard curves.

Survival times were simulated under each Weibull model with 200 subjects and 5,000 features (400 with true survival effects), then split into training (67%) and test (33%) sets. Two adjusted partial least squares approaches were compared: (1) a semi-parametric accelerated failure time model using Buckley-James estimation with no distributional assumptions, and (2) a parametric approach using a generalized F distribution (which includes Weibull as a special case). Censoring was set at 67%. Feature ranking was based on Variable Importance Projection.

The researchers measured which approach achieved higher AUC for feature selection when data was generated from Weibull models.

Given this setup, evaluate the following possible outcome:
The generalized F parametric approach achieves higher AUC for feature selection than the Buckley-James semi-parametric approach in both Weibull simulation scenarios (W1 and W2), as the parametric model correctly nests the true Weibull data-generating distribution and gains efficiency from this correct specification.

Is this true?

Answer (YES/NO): NO